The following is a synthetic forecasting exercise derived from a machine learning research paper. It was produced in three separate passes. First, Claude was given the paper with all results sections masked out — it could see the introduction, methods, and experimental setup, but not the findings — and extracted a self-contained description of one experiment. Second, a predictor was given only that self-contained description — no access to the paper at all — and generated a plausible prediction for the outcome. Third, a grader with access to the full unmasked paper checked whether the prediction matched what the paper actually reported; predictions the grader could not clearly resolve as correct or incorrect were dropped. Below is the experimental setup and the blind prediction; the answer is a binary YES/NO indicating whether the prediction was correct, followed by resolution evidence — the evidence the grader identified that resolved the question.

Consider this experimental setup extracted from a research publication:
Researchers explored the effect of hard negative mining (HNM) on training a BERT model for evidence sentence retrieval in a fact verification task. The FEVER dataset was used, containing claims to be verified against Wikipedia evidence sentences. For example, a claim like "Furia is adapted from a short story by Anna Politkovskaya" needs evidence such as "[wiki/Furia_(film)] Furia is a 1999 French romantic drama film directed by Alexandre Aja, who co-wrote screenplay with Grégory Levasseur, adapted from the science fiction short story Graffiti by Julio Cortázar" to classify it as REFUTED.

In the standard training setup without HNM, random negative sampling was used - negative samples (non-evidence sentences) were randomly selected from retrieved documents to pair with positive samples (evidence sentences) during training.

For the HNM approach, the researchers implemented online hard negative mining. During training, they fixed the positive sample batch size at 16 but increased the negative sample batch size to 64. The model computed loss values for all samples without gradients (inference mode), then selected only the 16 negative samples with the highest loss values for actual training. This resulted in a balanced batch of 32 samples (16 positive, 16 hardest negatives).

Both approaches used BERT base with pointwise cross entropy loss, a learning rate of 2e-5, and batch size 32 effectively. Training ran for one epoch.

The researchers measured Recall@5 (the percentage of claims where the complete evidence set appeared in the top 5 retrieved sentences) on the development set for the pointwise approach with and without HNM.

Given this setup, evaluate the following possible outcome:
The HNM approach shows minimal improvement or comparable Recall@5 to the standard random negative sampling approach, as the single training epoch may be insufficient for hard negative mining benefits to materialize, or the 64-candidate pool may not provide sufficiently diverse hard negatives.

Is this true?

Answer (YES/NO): YES